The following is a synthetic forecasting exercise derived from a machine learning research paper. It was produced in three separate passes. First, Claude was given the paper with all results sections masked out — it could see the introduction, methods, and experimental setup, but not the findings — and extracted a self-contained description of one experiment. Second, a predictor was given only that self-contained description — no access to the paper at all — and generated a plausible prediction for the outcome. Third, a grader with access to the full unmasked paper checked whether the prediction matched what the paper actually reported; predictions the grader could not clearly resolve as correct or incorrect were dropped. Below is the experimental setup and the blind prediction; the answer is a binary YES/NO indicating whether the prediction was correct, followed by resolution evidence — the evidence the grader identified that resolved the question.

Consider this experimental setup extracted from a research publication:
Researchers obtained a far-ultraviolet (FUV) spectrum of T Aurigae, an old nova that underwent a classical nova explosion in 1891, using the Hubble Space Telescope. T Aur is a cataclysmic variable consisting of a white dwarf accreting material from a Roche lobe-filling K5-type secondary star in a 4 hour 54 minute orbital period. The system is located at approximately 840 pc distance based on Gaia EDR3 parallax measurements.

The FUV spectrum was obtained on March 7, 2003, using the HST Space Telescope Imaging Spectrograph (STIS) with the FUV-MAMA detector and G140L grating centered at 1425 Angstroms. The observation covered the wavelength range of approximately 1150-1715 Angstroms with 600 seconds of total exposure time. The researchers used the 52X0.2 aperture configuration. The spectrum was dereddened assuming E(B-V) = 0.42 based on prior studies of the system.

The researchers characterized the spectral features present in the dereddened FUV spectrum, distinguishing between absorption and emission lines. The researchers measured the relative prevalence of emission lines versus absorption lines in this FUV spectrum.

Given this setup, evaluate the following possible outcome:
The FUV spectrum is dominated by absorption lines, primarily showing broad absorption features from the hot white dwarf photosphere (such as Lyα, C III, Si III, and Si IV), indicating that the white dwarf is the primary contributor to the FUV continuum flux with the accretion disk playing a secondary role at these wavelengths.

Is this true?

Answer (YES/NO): NO